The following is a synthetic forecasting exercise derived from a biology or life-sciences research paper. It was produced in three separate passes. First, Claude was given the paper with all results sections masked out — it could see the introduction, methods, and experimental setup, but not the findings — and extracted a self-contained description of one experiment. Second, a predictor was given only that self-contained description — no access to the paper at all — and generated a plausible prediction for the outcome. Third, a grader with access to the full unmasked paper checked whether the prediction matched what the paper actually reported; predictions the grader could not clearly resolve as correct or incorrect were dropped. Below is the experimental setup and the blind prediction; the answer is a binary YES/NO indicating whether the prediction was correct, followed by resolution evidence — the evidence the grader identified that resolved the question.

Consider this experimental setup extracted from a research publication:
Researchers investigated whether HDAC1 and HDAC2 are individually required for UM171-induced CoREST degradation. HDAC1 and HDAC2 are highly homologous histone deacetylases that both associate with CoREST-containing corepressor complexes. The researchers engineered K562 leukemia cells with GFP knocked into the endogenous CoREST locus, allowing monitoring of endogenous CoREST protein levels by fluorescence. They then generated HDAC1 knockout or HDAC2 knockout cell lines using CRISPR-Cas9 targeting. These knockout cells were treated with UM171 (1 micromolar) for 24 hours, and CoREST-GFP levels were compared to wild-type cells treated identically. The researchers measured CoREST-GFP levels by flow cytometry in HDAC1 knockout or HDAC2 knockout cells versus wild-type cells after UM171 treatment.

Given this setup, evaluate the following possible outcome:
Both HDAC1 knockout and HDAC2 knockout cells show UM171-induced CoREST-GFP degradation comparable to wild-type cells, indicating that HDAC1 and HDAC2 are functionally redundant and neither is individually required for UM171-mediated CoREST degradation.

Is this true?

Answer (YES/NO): NO